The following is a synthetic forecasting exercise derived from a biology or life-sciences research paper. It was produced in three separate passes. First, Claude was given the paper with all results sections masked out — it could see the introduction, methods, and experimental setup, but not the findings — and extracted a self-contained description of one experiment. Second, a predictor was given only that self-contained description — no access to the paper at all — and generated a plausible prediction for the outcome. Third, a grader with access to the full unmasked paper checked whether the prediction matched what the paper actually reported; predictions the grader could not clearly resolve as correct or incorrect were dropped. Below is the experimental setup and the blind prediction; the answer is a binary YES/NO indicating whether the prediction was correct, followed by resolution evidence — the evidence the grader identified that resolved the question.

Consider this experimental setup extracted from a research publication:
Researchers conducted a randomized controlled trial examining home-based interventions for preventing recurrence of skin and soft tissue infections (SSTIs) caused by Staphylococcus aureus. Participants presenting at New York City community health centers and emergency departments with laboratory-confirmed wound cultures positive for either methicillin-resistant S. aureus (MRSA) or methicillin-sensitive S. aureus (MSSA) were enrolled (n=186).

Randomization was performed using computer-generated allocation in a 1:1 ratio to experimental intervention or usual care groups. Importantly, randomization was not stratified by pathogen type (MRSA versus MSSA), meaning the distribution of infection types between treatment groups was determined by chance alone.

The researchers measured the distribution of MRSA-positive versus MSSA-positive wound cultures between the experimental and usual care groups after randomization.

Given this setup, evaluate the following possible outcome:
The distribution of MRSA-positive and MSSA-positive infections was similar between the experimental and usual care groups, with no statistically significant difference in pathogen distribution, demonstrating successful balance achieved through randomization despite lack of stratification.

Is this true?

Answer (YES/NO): NO